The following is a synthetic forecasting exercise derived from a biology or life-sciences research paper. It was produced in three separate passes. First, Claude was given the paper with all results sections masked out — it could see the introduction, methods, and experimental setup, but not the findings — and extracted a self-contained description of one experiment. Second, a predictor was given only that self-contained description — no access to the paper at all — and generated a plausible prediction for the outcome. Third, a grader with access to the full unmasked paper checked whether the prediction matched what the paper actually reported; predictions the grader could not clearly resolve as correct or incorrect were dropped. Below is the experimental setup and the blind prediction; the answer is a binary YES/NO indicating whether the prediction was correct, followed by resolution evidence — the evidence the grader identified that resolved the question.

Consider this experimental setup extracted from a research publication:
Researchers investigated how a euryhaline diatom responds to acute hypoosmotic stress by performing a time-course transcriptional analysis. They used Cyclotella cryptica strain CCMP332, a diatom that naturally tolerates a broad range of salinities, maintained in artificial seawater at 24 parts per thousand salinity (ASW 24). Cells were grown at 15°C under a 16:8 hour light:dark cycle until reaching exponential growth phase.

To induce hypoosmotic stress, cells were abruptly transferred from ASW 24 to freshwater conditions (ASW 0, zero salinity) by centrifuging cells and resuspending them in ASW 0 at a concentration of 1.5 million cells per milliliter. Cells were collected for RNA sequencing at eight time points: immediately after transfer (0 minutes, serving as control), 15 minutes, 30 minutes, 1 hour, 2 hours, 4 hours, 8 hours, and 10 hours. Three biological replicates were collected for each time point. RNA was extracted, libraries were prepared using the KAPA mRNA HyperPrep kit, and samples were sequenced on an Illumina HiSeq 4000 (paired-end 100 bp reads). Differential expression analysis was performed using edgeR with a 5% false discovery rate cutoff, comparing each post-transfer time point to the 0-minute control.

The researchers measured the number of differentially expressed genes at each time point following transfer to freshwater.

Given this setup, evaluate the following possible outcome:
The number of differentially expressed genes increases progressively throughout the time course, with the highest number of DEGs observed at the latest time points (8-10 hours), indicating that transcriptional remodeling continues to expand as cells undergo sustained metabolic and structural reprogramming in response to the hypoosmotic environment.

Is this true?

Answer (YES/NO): NO